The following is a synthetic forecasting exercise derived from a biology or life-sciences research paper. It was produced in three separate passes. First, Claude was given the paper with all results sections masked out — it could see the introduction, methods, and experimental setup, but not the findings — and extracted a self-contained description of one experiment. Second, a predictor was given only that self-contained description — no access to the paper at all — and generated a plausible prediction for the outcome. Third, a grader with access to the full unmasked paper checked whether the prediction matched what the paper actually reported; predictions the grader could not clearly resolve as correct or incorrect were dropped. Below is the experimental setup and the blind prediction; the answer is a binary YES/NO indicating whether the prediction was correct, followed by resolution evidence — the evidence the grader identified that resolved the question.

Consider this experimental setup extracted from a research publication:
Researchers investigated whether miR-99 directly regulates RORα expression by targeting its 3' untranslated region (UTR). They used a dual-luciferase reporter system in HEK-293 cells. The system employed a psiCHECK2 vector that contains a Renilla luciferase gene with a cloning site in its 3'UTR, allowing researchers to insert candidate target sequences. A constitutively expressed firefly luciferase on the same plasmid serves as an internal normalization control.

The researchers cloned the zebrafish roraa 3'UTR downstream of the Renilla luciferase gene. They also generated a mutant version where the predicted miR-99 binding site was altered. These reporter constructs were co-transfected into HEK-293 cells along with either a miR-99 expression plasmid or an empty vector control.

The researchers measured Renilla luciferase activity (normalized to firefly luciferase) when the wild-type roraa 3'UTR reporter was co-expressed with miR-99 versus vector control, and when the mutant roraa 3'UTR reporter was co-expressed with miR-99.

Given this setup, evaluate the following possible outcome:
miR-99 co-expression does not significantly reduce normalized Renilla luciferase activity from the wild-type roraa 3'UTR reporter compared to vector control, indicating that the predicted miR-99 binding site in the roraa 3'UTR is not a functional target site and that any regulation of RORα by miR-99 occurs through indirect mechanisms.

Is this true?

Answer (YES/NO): NO